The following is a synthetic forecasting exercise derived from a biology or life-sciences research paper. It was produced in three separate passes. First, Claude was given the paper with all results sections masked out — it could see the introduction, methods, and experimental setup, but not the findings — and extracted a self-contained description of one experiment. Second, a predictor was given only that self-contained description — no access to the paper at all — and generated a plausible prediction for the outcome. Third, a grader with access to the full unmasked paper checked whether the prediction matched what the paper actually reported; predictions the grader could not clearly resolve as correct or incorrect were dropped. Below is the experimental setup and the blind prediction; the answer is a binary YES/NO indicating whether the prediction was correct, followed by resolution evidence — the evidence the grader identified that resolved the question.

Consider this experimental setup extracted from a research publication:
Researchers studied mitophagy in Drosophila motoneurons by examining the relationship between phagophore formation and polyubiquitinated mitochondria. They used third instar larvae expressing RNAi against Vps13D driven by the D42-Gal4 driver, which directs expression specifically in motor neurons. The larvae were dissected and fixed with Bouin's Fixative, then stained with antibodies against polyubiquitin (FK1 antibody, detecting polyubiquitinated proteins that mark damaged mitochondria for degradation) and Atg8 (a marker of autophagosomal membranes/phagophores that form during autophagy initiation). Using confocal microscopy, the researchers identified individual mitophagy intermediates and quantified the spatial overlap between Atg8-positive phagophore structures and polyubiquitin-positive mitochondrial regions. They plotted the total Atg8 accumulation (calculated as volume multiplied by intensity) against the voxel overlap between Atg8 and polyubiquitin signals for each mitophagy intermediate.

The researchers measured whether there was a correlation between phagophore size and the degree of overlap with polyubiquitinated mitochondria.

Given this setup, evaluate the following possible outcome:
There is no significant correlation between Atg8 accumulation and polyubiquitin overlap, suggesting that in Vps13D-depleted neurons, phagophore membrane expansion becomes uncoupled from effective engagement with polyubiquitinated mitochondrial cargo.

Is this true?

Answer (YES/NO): YES